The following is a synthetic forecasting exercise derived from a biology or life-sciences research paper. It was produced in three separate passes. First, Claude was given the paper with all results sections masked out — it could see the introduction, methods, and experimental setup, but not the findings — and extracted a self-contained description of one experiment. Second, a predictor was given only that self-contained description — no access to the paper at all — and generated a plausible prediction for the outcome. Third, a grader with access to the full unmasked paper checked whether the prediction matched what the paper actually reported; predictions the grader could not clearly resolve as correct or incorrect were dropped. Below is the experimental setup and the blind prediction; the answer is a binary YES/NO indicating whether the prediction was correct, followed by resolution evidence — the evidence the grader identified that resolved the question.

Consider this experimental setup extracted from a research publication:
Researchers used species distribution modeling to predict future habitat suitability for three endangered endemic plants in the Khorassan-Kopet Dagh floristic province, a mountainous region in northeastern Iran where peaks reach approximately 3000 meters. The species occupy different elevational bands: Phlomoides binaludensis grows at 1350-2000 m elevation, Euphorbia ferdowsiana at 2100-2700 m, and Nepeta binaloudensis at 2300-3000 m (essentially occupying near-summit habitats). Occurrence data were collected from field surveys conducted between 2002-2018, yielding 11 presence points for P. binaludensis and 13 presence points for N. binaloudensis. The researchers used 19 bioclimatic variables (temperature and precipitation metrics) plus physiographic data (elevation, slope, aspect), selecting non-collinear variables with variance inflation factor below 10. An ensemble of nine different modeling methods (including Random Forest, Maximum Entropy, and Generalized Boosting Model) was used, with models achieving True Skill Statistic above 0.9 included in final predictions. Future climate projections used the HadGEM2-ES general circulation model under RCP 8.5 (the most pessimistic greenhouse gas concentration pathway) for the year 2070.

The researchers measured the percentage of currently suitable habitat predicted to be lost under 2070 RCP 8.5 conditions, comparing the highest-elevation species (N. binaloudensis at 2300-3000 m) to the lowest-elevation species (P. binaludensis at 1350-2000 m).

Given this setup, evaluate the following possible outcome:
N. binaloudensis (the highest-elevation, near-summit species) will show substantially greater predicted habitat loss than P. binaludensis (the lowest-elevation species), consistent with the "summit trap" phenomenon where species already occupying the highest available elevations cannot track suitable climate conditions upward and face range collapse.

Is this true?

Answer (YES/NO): NO